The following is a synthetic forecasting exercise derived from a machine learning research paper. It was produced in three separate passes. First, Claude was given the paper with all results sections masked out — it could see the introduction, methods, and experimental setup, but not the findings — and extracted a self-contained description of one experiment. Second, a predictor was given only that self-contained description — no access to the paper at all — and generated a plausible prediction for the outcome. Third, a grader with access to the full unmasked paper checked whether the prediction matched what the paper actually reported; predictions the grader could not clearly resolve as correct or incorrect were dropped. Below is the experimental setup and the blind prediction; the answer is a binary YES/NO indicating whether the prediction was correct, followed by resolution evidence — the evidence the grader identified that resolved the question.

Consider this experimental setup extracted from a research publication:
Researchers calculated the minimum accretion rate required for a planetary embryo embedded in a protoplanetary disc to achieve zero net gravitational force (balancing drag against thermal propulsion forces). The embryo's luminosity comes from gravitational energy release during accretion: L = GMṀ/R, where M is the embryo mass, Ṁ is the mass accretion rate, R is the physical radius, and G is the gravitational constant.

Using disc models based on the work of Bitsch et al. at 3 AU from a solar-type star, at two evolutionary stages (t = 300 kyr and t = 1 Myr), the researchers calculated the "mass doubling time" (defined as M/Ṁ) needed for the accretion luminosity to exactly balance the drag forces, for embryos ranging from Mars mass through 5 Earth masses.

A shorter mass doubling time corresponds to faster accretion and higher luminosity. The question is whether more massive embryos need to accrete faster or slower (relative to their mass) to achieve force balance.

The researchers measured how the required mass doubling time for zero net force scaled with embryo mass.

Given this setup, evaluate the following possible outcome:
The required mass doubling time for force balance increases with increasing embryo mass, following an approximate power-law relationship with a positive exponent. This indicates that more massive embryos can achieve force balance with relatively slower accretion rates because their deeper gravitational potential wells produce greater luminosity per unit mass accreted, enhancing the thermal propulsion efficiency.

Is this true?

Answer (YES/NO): YES